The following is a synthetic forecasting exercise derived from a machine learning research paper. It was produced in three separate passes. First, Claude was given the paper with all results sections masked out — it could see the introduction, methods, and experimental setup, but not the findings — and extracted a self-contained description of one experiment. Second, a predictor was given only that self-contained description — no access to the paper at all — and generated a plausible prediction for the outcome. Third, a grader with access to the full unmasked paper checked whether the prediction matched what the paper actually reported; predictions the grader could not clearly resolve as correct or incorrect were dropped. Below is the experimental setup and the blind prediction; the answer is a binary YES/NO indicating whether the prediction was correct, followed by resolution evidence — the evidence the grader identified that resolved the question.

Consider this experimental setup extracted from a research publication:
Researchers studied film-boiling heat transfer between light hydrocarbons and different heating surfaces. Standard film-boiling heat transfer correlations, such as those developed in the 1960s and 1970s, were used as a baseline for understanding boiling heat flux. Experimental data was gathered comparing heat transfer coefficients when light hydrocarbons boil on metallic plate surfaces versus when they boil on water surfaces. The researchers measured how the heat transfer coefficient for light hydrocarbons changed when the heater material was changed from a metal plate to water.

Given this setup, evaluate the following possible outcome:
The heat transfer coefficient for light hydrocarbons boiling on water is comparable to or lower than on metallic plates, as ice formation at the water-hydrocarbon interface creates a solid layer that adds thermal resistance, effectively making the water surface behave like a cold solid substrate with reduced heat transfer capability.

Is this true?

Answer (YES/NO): NO